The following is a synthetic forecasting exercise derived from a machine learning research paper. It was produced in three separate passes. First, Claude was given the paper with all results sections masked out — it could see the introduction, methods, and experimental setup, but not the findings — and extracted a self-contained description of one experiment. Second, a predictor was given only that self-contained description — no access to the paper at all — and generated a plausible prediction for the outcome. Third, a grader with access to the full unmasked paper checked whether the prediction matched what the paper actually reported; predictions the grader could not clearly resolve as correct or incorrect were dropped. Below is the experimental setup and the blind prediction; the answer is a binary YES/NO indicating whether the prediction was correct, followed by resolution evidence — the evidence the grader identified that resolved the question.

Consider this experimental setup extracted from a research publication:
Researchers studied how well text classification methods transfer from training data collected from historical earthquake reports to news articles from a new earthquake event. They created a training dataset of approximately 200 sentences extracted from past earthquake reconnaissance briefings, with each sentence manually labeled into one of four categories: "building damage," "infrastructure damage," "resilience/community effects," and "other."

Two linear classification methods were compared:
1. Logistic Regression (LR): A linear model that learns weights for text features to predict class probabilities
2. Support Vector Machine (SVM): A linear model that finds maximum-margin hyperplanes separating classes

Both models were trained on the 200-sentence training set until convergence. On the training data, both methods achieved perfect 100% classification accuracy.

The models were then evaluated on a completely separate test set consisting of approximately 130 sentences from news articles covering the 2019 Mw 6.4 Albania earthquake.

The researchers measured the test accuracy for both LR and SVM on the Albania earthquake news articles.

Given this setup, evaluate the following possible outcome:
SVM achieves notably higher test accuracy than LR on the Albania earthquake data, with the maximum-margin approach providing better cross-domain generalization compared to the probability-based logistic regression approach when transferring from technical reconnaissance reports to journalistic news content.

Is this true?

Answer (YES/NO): NO